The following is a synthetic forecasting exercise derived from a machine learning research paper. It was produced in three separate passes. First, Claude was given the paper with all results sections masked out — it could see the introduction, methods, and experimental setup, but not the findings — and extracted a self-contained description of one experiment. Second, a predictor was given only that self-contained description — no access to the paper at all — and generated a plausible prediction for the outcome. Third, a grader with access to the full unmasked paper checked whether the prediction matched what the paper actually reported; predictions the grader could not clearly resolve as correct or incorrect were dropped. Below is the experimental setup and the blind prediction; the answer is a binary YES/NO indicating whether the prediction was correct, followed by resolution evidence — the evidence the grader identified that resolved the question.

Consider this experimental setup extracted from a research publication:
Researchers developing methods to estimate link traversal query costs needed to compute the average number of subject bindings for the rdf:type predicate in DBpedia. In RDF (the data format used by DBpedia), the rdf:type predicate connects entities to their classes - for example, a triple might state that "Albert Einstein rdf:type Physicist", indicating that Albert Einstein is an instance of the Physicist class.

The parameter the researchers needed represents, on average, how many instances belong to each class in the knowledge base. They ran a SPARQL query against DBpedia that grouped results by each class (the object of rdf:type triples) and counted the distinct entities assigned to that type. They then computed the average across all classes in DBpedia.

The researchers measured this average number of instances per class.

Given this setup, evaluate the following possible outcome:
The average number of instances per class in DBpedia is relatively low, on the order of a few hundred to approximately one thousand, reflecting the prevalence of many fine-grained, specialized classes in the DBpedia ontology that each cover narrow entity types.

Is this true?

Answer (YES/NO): YES